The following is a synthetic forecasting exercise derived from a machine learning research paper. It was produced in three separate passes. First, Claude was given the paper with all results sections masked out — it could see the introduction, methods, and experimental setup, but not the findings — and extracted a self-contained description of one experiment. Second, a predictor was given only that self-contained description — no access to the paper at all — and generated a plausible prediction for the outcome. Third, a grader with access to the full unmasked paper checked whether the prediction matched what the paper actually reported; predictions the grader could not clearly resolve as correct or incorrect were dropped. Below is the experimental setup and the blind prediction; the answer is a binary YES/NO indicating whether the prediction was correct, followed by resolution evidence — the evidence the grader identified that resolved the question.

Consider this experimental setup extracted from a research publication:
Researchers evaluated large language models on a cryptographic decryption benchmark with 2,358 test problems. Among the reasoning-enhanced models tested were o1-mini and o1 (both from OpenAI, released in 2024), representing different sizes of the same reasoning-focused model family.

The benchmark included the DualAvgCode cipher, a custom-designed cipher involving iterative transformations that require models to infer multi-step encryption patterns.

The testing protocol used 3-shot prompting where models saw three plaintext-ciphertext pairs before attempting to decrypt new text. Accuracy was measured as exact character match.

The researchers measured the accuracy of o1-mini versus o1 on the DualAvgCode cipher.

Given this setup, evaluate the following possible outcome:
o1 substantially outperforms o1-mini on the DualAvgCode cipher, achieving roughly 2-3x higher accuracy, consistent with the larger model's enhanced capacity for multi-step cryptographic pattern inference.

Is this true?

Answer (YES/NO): NO